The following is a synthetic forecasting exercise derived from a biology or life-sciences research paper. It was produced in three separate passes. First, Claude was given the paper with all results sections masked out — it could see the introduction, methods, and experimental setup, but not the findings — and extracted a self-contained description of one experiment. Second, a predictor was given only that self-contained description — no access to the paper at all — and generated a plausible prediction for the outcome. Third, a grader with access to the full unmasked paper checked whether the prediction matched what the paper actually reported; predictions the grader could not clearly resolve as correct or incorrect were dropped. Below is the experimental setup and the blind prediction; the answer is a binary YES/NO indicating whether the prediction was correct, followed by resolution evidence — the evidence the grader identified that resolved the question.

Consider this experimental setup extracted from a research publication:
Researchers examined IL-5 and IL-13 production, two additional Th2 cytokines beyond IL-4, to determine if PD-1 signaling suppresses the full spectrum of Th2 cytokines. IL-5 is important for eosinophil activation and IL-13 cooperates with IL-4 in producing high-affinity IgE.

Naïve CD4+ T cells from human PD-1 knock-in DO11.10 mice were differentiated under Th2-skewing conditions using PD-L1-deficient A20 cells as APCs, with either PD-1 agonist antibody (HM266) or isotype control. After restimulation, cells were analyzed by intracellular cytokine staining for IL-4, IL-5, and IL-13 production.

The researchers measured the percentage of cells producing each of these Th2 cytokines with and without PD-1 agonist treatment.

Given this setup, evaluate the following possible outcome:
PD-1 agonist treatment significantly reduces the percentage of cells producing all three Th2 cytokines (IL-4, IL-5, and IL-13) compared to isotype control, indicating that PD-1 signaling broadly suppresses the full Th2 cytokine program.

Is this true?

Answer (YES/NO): YES